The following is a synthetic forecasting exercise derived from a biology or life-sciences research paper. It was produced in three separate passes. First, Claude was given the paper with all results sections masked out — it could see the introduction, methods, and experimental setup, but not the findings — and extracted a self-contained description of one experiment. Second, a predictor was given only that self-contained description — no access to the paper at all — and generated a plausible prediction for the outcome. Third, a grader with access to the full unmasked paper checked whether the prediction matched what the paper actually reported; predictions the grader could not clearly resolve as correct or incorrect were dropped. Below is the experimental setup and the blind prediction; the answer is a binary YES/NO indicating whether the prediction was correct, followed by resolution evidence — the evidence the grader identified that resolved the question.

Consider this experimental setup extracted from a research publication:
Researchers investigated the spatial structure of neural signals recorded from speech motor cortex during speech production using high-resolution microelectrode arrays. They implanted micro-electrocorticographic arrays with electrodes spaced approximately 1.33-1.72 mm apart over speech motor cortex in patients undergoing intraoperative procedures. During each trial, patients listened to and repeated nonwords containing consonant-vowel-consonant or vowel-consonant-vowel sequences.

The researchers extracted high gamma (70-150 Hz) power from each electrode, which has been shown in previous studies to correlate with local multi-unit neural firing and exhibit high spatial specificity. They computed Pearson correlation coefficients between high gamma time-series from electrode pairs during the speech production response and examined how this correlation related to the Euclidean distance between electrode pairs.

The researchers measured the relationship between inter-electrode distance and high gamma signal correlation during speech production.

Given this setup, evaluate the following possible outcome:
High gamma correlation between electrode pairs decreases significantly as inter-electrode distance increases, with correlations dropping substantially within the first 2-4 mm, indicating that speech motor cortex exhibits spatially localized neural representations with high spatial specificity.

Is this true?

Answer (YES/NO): YES